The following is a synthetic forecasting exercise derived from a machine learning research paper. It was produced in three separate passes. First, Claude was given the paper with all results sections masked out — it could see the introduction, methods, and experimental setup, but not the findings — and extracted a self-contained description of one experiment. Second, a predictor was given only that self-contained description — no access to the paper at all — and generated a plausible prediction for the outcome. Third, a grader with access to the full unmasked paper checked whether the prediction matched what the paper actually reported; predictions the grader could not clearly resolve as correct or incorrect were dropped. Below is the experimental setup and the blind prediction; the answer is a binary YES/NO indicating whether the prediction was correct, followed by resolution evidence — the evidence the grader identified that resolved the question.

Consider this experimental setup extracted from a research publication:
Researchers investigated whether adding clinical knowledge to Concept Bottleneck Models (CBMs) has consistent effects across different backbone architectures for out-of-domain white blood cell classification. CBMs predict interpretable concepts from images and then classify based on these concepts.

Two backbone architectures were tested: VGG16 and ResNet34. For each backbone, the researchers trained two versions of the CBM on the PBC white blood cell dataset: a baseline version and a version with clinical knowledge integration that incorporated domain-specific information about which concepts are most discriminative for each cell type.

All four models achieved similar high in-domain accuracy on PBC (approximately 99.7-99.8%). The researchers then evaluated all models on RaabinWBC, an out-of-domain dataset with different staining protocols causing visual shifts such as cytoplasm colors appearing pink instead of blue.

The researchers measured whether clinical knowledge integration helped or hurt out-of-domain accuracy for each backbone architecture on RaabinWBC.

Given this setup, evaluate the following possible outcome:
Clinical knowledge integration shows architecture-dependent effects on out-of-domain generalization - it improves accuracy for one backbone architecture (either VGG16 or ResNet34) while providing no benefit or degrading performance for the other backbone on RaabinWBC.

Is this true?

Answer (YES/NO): YES